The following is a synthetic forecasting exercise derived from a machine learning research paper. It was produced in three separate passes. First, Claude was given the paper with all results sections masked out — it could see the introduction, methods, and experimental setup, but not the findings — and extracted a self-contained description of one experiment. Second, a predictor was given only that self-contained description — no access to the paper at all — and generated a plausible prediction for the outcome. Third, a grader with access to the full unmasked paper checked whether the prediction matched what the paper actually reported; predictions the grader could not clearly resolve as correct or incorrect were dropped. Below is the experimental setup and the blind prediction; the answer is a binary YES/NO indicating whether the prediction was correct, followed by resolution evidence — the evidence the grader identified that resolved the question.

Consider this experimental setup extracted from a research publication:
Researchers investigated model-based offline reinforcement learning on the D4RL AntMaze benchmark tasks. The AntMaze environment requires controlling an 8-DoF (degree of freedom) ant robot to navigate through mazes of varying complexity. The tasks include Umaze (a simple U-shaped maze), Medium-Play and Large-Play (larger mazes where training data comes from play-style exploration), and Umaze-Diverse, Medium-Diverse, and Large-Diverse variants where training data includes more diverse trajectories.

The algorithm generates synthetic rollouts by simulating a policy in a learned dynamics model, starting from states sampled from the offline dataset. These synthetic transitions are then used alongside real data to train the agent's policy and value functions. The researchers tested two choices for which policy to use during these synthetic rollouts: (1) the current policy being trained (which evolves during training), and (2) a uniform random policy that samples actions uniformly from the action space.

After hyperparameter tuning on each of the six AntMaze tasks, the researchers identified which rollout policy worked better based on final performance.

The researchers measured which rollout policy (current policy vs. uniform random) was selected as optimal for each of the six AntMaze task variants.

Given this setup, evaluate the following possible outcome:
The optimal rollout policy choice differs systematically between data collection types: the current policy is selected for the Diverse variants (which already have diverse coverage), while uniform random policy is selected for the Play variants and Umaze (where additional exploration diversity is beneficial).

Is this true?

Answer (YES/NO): NO